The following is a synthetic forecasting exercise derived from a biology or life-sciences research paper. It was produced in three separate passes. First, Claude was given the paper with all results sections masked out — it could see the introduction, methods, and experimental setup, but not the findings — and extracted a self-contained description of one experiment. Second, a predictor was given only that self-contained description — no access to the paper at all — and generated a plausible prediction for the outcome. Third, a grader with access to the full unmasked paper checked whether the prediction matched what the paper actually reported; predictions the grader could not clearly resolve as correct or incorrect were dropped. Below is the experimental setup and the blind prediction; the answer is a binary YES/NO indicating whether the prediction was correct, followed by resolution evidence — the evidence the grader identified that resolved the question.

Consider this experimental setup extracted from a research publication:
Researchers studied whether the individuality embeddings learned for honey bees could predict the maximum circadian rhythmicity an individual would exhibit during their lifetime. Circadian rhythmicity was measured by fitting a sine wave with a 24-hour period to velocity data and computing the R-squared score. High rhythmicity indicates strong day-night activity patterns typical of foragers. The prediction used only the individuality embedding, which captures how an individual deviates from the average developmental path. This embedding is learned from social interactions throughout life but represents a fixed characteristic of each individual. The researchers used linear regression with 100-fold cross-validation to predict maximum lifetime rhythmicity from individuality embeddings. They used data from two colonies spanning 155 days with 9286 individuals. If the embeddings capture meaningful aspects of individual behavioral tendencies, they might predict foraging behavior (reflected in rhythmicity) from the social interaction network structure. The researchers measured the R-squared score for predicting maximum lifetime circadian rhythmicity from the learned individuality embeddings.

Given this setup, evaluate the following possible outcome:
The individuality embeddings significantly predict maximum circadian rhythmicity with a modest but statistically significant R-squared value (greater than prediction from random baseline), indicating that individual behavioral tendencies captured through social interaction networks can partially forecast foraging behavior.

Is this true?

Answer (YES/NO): YES